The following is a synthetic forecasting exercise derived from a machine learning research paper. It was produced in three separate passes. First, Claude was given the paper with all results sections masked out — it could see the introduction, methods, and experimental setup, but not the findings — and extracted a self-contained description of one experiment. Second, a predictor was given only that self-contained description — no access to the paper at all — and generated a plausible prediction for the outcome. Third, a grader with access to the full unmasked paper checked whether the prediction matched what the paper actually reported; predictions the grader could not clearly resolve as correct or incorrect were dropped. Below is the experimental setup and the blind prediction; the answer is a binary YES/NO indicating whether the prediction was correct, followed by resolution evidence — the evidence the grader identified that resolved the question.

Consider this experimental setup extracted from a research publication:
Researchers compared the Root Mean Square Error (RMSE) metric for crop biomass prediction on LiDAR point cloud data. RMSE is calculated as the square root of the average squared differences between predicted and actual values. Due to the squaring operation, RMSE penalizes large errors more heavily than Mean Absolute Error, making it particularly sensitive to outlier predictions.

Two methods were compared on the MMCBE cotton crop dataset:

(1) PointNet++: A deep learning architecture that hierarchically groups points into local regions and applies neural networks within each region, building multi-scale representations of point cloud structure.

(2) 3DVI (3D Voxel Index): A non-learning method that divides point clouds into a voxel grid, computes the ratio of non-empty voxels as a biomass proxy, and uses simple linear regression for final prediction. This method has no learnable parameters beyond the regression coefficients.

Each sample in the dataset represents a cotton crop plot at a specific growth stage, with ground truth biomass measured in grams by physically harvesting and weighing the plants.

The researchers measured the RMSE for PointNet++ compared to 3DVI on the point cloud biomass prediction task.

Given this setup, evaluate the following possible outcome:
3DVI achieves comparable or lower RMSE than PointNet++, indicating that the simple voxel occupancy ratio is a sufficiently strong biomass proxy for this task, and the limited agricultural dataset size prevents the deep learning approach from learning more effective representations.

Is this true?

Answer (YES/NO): NO